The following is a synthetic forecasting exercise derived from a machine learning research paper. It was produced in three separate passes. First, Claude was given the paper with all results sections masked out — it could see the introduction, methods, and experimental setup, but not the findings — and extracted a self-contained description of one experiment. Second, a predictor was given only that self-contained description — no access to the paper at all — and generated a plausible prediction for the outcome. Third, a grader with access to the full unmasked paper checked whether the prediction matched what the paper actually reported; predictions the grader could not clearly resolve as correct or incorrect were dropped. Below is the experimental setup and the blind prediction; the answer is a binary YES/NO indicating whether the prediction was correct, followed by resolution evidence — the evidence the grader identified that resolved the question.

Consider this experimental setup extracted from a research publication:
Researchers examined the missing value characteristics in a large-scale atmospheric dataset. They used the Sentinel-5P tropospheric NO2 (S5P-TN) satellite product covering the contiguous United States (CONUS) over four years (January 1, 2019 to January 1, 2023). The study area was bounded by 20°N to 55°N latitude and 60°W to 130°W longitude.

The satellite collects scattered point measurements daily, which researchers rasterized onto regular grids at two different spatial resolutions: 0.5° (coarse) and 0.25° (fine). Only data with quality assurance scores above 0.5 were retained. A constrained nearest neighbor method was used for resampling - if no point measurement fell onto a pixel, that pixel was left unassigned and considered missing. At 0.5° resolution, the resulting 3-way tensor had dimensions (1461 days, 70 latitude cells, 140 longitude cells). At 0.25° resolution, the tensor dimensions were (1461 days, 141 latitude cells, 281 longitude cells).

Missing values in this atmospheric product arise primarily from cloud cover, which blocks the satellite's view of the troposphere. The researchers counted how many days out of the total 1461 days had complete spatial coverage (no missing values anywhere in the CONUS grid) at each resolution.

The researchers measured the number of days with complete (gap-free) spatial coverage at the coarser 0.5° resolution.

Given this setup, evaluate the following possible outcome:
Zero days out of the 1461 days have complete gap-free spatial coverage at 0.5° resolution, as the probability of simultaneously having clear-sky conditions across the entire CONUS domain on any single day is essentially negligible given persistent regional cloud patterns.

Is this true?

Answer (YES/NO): NO